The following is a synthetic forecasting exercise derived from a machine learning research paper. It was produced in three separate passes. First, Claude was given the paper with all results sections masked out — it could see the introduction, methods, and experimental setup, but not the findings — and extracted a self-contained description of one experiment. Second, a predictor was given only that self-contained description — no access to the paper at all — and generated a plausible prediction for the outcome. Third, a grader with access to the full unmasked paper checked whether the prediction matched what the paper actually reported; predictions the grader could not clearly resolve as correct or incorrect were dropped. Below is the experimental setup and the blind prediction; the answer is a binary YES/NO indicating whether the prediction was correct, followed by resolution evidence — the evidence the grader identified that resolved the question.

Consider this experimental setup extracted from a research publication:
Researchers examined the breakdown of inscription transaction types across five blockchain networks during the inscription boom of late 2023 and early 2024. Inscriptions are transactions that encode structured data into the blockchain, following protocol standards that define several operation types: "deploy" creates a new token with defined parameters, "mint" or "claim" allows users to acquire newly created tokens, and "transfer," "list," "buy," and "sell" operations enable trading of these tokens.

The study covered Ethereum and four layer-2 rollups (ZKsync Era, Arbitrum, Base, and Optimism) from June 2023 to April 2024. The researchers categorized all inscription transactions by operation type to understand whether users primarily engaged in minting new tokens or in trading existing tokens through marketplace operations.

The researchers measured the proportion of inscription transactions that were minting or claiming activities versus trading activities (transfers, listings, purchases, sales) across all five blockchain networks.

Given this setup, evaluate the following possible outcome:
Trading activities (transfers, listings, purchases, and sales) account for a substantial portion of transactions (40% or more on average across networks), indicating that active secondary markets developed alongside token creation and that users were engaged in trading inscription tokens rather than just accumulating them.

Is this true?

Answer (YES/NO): NO